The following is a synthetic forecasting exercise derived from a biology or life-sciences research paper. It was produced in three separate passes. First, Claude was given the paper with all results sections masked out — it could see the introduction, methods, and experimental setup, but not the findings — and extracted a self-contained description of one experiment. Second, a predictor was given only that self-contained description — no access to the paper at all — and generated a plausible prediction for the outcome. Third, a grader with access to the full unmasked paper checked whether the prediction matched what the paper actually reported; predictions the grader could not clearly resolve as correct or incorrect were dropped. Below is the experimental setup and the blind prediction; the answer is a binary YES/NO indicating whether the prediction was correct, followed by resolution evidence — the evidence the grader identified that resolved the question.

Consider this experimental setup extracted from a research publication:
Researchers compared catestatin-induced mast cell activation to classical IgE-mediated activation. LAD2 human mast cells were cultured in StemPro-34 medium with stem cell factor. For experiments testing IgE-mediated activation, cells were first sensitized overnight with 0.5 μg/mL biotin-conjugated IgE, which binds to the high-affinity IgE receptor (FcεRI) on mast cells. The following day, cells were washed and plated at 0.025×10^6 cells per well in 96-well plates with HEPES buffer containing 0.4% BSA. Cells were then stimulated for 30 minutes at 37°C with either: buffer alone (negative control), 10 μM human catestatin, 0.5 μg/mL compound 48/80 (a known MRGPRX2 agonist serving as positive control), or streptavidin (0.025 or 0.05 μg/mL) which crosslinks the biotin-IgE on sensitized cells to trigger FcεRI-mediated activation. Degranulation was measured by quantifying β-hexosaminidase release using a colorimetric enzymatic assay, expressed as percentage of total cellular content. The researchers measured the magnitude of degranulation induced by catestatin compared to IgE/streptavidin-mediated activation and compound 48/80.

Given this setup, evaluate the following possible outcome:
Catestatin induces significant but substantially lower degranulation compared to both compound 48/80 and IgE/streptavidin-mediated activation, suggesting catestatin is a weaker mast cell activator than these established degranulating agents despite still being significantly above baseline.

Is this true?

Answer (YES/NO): NO